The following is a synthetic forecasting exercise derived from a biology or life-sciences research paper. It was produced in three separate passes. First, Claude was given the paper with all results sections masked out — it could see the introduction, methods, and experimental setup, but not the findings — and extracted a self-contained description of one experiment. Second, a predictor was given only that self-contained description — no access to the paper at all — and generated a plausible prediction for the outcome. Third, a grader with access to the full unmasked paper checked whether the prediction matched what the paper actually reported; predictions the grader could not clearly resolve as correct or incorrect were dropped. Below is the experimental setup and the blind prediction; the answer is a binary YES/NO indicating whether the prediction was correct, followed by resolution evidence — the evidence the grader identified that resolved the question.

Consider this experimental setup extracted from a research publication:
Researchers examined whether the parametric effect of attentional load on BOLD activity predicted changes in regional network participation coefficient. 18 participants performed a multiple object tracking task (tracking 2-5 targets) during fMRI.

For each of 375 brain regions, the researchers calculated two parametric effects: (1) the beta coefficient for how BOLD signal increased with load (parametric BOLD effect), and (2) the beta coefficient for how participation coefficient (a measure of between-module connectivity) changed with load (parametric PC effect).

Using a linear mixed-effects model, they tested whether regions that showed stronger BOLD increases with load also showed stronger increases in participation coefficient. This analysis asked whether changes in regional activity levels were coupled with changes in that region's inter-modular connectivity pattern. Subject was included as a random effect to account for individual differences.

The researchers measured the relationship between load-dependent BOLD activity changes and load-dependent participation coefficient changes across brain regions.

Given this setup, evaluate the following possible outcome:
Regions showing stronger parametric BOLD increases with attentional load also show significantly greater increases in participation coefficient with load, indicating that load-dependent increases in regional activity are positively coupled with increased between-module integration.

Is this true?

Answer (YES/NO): YES